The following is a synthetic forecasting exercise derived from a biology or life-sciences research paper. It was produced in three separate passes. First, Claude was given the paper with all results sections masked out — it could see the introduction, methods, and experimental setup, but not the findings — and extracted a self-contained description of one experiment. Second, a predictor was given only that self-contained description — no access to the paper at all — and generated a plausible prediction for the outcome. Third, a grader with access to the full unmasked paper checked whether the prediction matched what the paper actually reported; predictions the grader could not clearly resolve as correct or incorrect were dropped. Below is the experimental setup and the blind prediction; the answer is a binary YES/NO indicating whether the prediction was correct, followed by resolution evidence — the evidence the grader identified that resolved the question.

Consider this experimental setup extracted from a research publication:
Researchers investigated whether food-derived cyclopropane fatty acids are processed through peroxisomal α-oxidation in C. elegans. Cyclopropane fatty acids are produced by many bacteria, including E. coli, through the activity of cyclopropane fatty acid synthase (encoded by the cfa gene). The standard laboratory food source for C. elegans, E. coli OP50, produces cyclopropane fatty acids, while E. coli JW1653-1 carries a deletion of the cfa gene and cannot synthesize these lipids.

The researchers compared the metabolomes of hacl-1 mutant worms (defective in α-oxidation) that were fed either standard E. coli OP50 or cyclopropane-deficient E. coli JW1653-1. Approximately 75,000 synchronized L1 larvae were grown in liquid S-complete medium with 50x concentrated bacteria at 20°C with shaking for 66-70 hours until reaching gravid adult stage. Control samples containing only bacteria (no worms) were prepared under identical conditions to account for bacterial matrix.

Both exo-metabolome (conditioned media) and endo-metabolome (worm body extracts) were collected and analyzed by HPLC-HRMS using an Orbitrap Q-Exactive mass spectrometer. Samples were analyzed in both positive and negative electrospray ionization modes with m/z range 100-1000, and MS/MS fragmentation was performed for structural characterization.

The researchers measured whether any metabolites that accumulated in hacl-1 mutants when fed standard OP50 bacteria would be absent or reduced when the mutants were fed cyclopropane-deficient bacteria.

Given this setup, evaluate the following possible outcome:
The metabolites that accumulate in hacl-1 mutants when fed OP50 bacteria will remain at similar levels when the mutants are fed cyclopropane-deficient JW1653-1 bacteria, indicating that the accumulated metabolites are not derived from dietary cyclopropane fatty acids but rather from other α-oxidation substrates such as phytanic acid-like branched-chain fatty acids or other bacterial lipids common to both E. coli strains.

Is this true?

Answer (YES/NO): NO